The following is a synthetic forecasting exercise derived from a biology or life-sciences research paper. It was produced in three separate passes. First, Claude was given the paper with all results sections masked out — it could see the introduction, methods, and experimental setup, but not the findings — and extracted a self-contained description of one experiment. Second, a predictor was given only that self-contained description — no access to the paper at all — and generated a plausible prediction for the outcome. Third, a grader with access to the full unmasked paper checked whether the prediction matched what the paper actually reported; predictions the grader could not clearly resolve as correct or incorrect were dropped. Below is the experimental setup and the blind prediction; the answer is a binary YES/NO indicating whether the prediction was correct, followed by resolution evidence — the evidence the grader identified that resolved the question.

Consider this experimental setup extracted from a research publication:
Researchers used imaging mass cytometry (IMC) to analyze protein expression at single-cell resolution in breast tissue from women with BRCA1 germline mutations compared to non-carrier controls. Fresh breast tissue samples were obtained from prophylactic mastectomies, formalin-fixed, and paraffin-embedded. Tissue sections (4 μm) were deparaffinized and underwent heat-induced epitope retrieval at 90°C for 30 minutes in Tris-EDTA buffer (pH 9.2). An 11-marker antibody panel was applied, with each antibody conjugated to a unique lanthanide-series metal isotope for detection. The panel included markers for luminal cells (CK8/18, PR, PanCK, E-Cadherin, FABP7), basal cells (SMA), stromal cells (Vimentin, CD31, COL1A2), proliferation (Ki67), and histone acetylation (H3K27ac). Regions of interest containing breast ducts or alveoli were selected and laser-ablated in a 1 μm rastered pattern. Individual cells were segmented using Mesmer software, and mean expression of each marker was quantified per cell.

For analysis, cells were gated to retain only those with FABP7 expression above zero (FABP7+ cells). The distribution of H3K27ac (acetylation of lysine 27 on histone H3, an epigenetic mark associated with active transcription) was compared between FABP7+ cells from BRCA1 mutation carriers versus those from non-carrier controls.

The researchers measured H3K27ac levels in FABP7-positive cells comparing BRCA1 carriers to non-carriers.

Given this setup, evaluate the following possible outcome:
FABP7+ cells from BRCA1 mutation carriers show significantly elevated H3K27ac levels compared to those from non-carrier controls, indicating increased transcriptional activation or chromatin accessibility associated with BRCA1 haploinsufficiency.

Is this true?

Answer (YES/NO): NO